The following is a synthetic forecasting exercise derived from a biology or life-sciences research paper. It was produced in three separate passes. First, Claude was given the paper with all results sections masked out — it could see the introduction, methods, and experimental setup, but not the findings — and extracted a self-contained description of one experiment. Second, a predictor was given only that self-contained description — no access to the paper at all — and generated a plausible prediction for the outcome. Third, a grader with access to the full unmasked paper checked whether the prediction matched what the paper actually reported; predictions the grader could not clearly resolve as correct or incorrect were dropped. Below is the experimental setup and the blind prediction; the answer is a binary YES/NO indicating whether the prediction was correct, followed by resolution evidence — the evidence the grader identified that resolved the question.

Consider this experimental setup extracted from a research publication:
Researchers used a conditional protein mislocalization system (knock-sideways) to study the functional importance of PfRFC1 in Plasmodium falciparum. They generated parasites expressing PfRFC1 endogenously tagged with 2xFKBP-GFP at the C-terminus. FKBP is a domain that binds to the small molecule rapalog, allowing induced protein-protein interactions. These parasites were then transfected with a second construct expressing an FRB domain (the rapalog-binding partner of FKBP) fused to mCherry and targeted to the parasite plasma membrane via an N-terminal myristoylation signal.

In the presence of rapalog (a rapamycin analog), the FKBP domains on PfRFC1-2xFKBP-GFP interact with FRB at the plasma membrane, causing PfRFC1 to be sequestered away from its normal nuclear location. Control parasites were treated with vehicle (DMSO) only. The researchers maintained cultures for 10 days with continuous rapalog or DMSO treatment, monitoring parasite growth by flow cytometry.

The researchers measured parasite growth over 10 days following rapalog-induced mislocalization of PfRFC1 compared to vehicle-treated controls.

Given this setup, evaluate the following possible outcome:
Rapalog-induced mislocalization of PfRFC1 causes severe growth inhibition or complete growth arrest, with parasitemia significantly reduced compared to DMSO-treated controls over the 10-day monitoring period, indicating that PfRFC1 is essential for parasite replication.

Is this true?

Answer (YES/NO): YES